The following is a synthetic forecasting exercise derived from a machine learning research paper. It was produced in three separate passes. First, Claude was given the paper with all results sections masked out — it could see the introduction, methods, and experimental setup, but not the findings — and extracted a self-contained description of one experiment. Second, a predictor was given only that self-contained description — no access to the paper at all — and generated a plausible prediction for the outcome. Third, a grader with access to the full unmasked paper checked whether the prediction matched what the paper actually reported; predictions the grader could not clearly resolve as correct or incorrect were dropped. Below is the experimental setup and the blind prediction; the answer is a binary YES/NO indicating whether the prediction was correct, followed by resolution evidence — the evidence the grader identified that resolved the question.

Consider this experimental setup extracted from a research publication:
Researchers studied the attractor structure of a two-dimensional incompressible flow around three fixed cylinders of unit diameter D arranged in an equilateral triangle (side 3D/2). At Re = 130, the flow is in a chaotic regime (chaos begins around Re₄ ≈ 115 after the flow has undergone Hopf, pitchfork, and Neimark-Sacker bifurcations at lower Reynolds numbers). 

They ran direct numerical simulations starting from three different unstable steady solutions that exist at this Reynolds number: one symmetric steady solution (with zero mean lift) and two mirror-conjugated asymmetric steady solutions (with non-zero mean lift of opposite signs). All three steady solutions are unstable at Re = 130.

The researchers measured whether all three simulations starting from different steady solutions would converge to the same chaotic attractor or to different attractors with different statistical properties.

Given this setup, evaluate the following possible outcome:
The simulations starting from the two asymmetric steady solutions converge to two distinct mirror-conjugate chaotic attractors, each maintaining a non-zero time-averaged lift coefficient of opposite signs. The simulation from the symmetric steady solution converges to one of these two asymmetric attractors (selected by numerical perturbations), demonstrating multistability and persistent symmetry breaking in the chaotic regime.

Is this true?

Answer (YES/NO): NO